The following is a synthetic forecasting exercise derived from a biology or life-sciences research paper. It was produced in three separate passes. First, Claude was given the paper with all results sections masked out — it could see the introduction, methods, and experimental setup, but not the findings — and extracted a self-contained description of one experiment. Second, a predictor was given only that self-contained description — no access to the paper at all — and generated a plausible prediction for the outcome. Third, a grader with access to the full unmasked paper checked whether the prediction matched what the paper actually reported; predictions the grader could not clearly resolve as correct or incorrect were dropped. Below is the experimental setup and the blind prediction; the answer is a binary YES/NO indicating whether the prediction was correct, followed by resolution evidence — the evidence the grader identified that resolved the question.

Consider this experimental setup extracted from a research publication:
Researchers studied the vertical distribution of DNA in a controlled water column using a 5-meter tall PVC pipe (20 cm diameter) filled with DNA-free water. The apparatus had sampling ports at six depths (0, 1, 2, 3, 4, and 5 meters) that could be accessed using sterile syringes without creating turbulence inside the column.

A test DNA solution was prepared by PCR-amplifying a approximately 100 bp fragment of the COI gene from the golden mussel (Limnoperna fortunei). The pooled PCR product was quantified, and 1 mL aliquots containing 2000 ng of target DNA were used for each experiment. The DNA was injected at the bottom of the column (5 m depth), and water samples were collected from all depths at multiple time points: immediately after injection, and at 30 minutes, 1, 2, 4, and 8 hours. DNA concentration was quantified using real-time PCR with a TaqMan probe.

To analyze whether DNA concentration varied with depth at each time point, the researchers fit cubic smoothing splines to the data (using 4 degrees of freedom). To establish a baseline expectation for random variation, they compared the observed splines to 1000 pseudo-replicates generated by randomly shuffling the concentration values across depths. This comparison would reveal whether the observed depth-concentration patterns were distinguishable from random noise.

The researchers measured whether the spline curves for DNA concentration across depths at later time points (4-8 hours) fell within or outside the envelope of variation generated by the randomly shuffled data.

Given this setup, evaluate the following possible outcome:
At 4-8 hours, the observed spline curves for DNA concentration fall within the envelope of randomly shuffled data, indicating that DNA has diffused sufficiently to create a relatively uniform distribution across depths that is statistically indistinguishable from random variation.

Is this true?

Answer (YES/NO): YES